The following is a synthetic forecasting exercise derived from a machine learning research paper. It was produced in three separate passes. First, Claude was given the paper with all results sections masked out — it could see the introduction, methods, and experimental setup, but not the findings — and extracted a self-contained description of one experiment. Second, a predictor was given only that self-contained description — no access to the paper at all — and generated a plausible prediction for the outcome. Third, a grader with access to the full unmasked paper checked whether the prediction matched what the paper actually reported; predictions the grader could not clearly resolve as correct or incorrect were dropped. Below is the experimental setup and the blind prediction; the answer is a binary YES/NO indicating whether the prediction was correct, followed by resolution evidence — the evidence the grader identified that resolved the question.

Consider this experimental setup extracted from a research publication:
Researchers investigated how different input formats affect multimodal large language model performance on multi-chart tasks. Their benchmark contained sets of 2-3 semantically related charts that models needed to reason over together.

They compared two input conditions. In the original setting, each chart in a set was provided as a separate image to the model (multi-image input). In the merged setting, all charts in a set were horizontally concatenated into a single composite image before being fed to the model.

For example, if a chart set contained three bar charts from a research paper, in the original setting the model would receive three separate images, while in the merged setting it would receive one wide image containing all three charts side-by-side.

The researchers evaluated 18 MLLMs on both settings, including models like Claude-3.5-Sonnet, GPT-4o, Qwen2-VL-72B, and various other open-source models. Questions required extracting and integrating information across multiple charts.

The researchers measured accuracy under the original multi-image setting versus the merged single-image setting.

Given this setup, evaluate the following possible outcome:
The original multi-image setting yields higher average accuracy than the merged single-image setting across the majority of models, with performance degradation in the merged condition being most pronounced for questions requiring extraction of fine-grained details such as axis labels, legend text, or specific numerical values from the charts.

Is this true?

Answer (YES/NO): NO